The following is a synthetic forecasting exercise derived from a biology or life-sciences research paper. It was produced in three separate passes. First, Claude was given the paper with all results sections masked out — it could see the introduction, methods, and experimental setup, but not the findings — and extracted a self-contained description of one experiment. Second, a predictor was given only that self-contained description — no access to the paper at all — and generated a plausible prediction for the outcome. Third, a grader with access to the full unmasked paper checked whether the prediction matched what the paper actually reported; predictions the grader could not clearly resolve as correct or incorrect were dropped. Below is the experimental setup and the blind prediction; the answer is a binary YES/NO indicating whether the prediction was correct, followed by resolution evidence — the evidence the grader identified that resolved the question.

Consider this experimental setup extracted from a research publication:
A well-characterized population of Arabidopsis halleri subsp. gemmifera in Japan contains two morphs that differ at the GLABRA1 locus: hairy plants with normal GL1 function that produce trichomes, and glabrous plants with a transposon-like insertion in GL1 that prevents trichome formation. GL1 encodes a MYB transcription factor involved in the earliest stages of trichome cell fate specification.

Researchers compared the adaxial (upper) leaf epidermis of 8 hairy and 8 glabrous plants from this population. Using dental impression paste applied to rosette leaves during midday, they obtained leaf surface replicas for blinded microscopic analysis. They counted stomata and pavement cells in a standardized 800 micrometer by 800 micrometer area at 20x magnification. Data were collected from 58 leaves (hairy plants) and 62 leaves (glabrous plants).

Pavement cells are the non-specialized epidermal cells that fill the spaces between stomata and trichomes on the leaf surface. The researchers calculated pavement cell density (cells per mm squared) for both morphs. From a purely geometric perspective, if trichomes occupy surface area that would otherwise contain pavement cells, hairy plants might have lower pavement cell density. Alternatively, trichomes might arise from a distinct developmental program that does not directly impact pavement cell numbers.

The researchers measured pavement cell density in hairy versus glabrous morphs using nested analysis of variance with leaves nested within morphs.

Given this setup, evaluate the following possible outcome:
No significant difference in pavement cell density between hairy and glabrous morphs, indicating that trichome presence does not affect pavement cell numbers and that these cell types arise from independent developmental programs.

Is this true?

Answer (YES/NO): YES